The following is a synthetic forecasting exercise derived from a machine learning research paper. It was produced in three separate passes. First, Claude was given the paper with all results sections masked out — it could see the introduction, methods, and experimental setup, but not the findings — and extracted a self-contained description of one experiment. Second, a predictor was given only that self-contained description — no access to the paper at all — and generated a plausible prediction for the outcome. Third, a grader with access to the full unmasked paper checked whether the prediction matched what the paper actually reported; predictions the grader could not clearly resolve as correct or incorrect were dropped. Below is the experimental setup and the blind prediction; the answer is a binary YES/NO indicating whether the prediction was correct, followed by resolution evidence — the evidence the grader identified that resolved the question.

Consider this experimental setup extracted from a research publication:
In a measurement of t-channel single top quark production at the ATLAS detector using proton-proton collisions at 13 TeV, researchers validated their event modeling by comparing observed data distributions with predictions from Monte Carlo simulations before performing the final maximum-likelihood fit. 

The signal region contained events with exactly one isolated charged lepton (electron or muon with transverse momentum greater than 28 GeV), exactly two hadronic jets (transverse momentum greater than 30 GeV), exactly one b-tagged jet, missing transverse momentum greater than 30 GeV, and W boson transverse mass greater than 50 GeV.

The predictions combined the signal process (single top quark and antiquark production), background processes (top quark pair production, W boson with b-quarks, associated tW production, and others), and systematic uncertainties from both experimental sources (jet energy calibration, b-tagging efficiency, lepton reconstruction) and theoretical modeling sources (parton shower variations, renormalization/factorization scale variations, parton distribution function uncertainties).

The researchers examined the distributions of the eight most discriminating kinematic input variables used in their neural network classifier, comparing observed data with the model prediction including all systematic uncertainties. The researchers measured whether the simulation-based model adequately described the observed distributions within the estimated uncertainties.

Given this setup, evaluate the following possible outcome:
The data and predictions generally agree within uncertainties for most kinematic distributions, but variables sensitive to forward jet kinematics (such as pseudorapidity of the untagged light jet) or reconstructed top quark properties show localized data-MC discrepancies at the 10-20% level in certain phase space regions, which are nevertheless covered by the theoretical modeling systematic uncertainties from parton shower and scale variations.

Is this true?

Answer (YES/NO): NO